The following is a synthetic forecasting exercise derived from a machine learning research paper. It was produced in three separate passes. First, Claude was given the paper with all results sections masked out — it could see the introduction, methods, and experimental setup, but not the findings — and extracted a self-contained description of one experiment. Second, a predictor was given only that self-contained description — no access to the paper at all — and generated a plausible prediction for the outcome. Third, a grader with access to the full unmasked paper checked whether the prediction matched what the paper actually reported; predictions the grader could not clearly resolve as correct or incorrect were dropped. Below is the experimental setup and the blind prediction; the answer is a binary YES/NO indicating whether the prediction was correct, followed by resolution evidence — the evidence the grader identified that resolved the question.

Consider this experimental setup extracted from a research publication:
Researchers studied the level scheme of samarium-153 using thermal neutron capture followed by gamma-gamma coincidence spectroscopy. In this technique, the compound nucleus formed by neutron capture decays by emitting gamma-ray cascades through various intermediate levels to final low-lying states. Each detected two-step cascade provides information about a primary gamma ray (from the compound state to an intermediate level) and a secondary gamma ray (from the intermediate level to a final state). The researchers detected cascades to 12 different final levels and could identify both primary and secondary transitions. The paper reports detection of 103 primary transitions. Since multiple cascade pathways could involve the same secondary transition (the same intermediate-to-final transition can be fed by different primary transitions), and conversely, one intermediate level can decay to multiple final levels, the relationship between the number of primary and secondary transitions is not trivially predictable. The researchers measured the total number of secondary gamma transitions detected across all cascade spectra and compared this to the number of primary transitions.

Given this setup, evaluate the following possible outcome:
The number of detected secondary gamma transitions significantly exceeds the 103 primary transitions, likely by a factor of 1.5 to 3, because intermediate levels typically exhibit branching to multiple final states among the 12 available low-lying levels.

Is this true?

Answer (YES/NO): YES